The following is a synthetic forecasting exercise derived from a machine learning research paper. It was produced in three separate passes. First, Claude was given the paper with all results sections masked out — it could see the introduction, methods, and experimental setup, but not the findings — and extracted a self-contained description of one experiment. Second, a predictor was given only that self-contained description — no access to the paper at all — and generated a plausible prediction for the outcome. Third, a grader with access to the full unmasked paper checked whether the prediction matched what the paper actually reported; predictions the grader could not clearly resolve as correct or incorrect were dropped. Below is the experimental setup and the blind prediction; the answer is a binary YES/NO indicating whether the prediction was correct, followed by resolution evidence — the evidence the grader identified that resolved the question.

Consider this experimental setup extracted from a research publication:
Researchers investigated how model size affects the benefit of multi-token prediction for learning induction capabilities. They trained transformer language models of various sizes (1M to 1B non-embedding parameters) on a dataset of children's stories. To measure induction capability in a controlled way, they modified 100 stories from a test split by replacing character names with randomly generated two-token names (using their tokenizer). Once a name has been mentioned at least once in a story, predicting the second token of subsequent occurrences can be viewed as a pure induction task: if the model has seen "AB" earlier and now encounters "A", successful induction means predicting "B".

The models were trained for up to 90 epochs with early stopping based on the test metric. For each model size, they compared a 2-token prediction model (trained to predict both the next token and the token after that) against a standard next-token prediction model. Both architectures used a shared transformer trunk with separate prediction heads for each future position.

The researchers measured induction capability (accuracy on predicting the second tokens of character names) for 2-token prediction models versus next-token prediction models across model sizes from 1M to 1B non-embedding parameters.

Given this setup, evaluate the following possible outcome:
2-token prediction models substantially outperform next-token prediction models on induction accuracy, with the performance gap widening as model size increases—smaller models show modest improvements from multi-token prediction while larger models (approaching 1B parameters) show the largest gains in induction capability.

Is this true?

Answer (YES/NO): NO